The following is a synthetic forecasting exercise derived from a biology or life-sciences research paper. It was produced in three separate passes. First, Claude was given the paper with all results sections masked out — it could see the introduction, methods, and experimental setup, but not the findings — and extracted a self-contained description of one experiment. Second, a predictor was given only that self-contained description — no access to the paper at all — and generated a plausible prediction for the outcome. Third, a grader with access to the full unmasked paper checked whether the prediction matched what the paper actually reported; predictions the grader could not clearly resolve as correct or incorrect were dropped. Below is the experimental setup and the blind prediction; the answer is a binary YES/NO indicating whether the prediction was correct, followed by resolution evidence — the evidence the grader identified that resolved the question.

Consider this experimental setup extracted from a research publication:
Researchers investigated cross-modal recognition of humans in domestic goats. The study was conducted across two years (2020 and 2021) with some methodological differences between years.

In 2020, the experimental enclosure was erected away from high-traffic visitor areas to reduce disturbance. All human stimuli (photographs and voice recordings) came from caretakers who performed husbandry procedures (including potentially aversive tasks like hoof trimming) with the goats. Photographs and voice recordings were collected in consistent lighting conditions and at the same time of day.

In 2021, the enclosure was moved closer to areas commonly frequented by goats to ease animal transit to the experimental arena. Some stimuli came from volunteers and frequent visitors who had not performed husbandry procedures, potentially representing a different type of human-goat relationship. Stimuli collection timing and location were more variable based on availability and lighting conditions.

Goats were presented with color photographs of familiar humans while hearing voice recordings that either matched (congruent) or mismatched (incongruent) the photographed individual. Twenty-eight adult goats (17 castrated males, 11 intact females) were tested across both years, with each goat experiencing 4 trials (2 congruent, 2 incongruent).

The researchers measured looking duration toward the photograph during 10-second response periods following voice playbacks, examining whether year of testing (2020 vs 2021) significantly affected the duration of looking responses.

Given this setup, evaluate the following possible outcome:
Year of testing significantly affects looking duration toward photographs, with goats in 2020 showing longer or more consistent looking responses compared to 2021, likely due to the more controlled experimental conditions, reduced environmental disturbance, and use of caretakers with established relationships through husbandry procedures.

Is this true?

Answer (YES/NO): NO